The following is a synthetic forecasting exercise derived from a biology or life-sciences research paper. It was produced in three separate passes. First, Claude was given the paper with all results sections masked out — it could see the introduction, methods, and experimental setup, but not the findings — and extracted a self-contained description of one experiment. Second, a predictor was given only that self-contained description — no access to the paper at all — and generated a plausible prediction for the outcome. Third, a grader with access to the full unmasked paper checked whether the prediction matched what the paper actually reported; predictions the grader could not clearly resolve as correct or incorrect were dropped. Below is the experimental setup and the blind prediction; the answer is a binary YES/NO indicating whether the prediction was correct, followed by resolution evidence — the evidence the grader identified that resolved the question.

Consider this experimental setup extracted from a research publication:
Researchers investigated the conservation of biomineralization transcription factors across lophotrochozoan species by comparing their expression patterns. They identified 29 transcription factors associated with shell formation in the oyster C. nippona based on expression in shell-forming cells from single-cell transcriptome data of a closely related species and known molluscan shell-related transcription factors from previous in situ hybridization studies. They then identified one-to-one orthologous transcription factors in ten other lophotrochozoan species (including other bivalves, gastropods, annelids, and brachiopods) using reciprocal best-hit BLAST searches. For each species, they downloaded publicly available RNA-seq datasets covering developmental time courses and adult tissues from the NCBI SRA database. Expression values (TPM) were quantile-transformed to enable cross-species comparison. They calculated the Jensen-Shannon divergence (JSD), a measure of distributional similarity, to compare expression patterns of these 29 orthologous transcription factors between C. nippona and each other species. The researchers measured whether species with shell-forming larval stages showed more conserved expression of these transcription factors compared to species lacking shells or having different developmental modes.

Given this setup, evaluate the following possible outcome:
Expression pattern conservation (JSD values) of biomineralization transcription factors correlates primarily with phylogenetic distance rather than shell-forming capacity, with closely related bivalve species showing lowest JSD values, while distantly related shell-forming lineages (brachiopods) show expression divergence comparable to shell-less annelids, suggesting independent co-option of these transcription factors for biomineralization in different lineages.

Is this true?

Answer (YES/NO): NO